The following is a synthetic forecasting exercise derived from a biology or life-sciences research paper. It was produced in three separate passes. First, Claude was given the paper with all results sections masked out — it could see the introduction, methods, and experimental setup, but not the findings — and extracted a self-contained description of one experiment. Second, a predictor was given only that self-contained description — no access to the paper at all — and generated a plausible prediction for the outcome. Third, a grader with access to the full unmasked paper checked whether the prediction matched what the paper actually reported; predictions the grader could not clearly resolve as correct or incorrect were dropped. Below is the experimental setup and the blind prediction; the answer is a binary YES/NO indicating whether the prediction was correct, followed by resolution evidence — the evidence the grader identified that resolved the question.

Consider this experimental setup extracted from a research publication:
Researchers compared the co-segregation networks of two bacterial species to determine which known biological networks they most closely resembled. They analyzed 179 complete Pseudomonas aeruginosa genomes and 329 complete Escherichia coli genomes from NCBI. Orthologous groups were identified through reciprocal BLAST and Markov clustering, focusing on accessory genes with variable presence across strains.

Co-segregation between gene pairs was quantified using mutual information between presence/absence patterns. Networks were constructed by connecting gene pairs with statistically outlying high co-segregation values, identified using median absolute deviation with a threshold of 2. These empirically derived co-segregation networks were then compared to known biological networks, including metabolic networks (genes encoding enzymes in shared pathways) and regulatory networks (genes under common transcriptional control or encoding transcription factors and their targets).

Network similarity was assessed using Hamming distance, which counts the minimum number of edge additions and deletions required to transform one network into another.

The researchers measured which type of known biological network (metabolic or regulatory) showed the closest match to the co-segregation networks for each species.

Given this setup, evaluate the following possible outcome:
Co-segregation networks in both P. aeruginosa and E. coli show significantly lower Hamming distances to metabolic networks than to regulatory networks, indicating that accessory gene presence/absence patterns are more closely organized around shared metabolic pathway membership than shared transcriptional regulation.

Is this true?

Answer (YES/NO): NO